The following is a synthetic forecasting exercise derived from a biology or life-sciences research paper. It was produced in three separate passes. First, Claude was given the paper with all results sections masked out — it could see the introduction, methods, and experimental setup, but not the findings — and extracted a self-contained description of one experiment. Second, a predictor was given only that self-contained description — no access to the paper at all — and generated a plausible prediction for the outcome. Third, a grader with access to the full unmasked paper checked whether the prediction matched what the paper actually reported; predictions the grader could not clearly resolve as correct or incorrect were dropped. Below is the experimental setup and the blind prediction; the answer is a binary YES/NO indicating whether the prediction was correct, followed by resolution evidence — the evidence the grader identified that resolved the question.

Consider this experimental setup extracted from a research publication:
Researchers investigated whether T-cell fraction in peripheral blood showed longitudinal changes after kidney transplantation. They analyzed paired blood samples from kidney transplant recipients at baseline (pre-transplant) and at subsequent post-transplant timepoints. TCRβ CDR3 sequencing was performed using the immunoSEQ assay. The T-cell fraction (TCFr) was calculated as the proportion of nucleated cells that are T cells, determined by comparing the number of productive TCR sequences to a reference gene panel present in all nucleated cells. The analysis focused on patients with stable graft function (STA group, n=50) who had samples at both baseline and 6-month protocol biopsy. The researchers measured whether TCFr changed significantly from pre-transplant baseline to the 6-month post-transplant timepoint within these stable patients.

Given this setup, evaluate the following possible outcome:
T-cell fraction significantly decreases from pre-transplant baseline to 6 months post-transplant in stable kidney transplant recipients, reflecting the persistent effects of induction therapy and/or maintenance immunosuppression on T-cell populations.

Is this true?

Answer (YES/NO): NO